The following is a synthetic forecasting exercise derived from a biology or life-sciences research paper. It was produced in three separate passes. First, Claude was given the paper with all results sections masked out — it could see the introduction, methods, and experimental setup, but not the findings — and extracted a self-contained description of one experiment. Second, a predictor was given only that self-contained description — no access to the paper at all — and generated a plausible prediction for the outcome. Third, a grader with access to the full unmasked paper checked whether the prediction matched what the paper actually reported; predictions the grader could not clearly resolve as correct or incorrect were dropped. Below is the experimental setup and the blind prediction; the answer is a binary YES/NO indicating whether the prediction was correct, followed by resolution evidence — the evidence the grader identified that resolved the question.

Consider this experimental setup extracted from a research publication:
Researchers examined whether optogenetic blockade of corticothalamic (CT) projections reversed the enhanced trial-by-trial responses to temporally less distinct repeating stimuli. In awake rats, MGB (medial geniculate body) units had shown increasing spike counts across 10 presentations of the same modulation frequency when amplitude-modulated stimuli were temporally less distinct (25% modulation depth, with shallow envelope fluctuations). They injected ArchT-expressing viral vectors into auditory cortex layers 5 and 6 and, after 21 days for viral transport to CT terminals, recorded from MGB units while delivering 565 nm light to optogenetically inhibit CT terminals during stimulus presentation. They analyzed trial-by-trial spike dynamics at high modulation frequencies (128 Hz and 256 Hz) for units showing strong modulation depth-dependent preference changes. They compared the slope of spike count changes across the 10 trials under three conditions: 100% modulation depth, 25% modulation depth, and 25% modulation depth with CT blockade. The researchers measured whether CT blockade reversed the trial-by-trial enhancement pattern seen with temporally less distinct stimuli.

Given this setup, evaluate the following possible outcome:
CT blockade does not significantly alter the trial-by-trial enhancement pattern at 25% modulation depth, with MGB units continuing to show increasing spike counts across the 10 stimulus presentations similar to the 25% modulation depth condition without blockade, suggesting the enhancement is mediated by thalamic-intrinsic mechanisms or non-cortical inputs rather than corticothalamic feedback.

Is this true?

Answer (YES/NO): NO